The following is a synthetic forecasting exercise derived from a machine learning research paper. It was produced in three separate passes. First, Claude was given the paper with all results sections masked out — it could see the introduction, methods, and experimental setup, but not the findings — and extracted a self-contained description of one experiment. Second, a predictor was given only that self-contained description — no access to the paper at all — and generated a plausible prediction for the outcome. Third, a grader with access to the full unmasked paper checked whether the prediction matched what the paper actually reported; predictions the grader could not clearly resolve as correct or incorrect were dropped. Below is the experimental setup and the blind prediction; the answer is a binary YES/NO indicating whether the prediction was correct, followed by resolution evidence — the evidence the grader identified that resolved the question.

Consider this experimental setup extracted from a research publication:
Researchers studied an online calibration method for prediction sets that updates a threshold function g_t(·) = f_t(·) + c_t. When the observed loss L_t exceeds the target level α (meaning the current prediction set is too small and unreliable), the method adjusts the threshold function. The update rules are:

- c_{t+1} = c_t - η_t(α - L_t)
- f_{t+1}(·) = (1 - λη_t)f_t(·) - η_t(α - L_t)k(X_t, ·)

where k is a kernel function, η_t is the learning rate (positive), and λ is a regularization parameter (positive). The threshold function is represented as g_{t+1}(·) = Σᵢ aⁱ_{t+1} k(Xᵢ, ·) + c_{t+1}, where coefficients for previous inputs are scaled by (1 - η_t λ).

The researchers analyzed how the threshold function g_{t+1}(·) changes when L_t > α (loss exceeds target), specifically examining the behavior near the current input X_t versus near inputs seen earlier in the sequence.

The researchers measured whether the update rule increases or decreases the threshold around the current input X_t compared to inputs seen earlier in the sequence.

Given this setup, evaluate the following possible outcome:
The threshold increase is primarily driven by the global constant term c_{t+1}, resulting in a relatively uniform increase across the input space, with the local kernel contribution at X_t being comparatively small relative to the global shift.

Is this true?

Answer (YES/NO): NO